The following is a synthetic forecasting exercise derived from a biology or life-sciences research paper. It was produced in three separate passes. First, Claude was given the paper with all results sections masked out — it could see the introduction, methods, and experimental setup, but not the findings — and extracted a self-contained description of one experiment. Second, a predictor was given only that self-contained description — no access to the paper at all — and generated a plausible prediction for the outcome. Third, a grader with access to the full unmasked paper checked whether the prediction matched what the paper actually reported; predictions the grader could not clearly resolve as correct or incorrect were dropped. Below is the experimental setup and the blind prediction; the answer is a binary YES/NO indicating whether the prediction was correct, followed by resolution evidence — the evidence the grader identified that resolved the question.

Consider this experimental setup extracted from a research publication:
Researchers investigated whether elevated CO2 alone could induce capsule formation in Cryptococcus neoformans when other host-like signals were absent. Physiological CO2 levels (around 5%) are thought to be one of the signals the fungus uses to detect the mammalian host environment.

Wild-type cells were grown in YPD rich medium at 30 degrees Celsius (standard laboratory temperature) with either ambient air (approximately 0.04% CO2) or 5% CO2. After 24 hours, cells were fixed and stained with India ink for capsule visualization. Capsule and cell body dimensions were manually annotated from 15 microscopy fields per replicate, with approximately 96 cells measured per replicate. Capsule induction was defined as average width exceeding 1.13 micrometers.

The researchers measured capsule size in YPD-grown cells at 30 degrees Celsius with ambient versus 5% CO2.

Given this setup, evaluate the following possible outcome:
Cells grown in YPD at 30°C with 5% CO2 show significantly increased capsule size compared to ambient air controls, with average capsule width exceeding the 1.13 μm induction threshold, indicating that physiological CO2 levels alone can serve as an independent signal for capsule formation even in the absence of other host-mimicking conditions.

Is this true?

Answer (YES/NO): NO